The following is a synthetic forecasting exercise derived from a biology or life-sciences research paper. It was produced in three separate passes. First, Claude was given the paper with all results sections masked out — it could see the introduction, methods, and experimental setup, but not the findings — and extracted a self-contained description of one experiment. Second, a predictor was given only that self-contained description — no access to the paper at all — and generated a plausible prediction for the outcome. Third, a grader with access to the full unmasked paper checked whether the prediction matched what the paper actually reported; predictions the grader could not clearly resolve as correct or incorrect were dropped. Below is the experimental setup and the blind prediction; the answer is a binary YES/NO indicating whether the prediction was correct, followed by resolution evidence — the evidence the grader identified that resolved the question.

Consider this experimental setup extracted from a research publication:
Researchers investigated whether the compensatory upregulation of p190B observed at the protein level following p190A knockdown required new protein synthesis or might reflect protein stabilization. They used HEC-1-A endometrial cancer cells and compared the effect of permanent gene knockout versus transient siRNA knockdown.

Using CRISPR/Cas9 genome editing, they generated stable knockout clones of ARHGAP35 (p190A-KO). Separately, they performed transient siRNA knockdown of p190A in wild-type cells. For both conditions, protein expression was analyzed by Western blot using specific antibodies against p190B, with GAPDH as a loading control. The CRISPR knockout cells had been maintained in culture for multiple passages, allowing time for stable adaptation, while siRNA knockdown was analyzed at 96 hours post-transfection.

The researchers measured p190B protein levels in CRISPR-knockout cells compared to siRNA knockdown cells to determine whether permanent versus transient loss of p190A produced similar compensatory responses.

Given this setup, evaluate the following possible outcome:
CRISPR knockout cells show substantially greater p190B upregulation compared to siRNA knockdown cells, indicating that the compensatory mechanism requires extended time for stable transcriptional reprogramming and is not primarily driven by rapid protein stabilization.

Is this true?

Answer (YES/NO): NO